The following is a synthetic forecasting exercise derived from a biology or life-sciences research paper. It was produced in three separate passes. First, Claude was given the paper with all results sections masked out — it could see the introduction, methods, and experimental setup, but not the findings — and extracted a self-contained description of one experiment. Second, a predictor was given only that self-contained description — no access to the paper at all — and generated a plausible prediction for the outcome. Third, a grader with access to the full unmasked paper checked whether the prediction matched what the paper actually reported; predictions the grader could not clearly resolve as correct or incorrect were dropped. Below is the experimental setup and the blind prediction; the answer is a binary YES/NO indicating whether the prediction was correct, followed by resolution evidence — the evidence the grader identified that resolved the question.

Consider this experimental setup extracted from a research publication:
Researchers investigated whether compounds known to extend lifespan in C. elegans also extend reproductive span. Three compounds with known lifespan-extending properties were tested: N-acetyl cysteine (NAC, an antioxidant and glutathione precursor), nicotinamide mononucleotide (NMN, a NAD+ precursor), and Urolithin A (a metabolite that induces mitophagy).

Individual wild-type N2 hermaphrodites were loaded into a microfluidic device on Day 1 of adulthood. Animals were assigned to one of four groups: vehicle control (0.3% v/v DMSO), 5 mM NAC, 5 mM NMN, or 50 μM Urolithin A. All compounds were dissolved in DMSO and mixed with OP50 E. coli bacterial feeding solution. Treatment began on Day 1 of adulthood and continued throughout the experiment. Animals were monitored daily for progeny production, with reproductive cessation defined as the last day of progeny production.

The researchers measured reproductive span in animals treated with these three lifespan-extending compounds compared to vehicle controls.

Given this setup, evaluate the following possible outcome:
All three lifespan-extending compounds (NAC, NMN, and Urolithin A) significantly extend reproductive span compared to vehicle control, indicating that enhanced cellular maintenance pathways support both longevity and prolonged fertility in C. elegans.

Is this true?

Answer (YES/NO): NO